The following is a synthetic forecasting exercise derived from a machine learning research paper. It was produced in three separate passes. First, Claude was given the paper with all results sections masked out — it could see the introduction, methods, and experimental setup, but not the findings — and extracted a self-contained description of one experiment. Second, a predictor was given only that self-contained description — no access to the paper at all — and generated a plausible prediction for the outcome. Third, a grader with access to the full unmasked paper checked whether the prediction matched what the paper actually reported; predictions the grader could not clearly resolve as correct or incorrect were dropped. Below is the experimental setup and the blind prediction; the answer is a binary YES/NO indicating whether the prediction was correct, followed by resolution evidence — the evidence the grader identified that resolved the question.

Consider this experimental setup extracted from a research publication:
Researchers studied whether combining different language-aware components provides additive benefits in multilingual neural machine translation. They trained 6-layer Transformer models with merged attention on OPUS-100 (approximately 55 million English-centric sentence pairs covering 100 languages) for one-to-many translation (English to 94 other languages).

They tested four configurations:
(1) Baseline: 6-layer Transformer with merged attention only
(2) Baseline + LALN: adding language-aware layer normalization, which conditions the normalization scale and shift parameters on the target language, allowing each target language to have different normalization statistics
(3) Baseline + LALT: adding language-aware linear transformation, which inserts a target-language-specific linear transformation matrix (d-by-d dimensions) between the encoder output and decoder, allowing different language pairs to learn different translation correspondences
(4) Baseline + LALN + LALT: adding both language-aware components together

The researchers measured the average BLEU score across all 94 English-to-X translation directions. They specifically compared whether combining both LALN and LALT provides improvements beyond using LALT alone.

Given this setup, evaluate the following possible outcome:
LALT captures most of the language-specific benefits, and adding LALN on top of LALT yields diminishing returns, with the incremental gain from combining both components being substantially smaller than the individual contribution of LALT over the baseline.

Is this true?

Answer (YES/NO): YES